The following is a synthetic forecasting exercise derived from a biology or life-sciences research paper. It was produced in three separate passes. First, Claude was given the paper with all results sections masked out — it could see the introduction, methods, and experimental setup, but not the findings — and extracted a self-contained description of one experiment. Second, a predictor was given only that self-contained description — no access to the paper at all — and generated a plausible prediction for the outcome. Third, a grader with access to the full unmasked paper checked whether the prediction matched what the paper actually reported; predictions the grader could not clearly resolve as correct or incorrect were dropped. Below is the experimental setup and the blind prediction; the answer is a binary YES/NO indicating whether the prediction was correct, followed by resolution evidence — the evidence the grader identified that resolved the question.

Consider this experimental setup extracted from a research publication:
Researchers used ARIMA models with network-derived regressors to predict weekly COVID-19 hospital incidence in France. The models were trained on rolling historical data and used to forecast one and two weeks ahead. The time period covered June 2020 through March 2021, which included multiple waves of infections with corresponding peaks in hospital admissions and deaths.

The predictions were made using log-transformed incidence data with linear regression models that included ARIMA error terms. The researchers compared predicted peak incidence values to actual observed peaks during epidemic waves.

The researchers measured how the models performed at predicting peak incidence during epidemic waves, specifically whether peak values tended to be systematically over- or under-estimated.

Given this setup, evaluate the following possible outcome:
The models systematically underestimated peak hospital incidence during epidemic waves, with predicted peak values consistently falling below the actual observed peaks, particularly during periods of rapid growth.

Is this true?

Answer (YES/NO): NO